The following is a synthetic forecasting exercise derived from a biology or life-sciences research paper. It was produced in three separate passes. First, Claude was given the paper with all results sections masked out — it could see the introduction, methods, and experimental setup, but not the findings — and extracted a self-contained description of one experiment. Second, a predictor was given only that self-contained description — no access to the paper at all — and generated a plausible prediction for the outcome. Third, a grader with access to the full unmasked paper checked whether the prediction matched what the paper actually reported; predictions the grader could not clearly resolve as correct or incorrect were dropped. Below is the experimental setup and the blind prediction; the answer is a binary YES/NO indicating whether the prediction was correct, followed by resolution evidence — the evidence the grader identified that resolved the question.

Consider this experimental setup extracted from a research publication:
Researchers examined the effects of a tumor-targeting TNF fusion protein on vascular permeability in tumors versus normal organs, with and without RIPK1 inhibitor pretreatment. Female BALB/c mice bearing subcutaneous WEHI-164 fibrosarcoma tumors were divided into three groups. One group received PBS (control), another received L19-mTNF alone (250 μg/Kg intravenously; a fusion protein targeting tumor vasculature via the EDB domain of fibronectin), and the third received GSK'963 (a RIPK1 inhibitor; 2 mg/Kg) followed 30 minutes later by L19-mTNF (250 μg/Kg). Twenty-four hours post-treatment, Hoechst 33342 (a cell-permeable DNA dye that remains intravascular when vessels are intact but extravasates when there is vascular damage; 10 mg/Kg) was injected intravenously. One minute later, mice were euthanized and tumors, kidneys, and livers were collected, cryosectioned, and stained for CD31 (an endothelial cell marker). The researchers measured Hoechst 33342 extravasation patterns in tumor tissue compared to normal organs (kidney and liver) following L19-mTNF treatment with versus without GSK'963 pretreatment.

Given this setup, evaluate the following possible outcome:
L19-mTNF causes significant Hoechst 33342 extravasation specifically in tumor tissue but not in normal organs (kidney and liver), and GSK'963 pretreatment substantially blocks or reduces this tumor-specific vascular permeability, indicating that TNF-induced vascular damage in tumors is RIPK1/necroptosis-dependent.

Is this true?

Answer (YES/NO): NO